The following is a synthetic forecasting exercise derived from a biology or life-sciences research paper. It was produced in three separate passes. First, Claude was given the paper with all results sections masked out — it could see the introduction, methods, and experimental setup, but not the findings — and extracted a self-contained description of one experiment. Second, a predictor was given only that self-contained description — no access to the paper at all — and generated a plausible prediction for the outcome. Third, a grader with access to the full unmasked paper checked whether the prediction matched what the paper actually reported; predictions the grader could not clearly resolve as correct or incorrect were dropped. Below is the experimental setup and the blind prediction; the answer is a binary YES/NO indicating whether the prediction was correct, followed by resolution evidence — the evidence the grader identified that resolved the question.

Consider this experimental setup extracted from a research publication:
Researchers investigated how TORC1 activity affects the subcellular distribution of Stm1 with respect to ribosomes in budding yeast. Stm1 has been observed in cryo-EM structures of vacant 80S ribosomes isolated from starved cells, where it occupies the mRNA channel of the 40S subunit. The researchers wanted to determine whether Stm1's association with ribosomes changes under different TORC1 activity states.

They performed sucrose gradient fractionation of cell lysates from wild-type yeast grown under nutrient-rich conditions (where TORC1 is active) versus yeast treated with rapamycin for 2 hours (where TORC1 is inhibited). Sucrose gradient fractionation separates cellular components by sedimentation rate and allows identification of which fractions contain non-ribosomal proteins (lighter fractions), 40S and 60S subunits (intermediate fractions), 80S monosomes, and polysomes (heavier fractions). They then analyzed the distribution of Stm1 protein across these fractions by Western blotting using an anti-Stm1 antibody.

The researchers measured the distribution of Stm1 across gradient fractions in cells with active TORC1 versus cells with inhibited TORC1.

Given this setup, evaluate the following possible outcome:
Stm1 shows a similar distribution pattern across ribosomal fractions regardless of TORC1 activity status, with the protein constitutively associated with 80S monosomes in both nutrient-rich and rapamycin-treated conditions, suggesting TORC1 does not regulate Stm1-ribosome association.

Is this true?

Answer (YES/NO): NO